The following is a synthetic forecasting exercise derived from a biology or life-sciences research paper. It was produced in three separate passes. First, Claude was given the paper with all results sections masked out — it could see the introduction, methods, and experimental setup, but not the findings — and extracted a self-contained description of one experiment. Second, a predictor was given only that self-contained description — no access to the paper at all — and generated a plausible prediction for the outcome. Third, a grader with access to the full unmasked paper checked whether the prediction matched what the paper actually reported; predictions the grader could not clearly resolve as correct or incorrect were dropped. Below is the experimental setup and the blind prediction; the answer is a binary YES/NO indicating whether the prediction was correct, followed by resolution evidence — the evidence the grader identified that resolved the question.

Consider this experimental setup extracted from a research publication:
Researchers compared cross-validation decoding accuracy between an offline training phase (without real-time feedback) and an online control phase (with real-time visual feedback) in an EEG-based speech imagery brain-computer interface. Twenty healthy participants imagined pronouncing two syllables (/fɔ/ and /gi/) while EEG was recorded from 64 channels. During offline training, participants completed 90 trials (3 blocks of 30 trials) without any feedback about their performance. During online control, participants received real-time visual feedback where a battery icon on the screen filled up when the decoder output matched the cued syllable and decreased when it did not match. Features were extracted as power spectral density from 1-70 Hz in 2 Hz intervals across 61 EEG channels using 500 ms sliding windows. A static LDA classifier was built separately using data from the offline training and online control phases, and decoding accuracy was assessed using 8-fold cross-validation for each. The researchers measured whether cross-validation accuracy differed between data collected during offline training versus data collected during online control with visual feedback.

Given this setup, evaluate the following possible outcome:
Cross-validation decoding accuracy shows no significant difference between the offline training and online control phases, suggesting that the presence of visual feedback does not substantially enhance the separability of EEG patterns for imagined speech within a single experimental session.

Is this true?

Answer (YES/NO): NO